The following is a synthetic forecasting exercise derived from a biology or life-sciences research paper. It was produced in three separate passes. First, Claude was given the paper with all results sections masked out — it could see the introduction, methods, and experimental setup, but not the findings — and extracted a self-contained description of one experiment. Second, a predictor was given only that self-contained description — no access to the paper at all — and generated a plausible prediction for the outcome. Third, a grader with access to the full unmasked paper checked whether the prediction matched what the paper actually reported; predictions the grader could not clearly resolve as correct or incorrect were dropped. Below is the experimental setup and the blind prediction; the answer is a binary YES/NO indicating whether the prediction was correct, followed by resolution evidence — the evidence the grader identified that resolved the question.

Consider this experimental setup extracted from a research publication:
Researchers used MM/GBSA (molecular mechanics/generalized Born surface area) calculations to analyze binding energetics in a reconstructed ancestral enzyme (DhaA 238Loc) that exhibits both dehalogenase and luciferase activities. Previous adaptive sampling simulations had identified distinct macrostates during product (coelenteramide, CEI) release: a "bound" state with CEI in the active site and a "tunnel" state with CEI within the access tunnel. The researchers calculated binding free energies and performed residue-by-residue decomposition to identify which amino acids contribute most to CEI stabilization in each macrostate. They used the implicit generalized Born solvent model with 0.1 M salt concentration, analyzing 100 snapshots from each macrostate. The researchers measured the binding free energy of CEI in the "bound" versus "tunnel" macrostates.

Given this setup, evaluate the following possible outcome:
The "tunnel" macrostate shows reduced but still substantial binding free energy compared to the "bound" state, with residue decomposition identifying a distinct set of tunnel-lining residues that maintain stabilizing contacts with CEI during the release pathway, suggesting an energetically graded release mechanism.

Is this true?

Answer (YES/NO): YES